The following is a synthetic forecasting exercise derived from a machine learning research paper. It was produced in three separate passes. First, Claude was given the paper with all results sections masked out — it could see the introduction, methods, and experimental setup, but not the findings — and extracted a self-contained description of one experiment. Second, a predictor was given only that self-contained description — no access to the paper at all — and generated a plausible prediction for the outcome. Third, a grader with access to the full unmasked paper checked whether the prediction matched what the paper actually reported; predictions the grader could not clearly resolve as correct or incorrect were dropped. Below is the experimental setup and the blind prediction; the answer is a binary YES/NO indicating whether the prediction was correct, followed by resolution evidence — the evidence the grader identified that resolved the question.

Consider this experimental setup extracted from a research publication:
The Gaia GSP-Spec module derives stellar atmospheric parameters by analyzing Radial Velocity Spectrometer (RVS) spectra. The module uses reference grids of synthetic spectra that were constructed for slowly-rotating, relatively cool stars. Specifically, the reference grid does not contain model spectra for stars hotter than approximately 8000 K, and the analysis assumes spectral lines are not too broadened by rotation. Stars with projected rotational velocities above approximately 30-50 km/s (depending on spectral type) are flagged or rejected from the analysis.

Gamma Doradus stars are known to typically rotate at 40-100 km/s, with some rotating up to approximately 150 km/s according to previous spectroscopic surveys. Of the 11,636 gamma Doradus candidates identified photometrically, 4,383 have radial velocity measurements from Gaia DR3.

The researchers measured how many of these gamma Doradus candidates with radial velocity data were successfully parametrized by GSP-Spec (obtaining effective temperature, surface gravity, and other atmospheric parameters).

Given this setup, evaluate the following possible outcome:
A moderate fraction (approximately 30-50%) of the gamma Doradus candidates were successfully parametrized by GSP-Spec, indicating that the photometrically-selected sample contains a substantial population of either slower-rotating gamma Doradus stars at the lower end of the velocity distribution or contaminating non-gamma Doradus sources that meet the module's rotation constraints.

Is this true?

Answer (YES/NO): NO